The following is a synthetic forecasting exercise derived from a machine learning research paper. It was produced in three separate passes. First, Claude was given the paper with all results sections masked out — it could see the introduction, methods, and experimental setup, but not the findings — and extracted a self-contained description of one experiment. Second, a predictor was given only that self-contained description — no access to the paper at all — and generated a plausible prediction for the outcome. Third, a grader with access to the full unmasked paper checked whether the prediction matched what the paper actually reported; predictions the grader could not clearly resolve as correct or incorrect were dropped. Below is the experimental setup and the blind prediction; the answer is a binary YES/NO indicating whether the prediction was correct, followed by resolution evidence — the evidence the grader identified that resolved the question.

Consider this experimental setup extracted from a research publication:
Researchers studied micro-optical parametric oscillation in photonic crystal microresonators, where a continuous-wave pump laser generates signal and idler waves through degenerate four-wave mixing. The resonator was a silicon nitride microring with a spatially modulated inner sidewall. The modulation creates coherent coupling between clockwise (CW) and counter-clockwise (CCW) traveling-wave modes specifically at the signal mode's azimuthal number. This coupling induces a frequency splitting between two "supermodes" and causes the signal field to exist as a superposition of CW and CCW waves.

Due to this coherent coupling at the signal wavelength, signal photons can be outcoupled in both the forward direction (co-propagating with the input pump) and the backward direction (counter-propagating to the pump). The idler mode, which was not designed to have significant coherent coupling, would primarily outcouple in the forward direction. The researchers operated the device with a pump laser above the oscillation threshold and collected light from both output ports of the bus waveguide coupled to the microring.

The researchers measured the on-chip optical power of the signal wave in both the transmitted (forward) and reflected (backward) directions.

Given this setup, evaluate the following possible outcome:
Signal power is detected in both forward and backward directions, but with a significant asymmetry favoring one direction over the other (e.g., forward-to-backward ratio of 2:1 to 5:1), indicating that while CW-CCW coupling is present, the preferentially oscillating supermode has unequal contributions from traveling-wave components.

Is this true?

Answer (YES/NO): NO